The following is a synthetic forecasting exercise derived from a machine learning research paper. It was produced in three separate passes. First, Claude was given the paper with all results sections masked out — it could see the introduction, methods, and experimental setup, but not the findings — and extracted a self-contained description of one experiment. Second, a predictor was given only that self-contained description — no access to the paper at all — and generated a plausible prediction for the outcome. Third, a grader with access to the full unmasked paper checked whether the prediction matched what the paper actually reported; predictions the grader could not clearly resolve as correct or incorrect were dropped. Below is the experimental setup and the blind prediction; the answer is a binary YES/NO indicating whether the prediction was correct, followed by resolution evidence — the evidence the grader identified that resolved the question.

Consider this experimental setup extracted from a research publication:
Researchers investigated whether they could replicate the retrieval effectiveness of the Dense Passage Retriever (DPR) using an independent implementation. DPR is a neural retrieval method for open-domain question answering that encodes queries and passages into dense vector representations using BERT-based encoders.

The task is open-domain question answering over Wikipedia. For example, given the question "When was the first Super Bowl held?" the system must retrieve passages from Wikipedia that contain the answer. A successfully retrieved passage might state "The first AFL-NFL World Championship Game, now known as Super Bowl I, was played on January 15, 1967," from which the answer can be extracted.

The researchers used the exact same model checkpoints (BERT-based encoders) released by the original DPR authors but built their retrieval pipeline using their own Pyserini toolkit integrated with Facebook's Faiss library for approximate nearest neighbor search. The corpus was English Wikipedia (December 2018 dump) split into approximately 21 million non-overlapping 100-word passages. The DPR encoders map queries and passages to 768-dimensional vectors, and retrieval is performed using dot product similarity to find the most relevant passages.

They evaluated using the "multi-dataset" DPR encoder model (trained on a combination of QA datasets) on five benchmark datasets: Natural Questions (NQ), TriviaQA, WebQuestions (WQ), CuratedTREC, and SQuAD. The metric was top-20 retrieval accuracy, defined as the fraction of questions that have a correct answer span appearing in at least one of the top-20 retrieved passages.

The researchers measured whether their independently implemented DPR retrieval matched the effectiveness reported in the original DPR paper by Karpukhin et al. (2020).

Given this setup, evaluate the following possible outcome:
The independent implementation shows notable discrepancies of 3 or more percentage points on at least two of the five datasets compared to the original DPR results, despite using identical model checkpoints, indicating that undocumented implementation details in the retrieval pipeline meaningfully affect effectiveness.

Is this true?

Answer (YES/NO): NO